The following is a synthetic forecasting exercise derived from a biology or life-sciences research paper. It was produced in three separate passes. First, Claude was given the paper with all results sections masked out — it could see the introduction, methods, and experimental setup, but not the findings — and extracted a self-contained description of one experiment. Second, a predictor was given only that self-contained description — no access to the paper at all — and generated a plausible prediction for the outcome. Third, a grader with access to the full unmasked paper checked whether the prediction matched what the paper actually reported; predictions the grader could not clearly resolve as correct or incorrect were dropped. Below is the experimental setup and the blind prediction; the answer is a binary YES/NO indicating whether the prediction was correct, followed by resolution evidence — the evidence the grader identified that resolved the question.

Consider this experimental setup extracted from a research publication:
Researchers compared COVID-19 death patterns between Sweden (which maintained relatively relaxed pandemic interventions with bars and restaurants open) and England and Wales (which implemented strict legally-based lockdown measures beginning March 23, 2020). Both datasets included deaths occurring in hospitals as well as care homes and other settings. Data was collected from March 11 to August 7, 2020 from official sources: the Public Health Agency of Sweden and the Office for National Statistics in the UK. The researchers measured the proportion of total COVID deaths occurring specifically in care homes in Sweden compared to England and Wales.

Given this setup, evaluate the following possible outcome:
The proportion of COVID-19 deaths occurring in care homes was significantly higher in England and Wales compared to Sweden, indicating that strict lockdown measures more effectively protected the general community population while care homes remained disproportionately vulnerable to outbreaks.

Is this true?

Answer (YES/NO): NO